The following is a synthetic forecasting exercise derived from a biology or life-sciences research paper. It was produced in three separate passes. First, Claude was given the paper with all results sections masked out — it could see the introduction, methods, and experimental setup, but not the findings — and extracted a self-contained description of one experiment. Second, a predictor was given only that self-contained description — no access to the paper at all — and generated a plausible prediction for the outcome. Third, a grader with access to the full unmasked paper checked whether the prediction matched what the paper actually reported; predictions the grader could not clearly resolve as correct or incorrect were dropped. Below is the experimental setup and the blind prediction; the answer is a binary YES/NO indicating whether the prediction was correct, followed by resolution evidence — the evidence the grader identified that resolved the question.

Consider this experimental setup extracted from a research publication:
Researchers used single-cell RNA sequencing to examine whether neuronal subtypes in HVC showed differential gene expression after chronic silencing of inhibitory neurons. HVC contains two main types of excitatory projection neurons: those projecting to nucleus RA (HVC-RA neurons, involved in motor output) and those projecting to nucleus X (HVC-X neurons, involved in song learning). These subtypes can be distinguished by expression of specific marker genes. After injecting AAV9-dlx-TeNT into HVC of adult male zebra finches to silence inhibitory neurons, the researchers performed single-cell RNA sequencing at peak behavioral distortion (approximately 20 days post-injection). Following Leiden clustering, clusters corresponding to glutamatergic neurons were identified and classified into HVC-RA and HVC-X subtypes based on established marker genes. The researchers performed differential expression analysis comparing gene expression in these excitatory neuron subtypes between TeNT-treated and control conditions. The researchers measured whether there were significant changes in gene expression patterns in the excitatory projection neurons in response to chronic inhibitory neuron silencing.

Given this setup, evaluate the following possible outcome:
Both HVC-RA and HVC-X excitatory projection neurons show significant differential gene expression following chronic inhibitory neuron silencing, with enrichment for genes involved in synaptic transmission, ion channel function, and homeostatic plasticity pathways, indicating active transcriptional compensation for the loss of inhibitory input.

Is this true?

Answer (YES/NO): NO